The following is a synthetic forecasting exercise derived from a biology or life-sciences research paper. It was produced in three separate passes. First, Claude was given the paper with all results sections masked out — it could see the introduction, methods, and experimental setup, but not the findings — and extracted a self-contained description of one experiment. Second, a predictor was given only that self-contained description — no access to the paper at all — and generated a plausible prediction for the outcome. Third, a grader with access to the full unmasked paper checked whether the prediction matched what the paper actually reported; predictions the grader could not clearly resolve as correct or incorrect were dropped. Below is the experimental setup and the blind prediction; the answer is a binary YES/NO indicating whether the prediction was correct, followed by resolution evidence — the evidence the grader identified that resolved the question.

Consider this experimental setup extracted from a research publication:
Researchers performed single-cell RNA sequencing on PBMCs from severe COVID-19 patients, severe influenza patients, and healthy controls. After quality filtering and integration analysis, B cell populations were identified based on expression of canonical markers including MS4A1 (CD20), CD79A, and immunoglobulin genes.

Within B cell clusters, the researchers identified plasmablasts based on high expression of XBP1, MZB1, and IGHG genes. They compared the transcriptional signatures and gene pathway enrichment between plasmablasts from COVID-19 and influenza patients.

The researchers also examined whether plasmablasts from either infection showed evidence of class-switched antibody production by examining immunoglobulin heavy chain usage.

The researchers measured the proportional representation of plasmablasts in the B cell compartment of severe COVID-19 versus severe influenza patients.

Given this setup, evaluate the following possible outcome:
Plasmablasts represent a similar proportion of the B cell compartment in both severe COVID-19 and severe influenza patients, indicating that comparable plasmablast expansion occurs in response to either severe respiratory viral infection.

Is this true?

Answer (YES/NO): NO